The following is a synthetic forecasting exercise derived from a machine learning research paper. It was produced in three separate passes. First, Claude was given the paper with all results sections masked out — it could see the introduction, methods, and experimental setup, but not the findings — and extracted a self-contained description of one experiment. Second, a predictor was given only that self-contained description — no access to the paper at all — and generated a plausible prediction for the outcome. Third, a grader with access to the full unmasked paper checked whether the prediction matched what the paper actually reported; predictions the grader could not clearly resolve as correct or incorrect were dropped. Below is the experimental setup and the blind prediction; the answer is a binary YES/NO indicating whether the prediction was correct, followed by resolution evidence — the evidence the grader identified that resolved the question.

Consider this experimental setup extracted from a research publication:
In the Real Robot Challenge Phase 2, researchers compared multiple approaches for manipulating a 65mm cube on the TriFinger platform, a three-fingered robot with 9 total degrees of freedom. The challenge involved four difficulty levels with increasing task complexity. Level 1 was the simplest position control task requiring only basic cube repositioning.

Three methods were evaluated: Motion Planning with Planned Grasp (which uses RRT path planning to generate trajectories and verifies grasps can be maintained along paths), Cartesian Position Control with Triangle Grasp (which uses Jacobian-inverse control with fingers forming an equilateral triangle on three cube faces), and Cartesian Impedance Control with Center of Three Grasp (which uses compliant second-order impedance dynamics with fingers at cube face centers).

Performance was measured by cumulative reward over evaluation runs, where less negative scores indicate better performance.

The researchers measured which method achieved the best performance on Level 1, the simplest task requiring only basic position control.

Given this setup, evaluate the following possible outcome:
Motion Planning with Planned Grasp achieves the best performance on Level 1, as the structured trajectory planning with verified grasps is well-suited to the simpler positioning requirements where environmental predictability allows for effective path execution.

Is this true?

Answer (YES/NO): NO